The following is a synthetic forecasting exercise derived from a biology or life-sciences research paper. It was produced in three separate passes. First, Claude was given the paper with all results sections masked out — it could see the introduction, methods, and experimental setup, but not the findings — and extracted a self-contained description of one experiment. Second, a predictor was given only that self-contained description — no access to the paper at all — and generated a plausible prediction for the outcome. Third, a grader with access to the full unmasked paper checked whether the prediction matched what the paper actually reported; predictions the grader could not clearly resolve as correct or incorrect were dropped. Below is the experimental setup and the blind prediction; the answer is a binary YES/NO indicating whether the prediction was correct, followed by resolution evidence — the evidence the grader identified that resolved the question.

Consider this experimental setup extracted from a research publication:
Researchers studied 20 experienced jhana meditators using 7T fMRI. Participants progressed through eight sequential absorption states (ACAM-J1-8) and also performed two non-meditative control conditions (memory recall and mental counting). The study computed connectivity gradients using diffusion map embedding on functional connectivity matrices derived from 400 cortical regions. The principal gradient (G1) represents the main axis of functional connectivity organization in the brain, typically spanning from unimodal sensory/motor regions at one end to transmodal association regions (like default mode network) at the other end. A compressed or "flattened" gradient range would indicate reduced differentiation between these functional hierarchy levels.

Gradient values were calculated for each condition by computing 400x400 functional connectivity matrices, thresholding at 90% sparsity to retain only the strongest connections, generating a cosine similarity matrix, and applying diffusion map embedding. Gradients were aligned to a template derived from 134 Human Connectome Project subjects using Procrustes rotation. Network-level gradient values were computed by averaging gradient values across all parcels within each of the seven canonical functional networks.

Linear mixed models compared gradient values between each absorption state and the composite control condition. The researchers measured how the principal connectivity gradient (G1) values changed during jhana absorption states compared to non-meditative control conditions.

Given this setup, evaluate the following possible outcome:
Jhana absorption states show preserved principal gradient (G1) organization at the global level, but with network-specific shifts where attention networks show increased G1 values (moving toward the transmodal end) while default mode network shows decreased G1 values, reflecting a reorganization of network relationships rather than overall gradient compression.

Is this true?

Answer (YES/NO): NO